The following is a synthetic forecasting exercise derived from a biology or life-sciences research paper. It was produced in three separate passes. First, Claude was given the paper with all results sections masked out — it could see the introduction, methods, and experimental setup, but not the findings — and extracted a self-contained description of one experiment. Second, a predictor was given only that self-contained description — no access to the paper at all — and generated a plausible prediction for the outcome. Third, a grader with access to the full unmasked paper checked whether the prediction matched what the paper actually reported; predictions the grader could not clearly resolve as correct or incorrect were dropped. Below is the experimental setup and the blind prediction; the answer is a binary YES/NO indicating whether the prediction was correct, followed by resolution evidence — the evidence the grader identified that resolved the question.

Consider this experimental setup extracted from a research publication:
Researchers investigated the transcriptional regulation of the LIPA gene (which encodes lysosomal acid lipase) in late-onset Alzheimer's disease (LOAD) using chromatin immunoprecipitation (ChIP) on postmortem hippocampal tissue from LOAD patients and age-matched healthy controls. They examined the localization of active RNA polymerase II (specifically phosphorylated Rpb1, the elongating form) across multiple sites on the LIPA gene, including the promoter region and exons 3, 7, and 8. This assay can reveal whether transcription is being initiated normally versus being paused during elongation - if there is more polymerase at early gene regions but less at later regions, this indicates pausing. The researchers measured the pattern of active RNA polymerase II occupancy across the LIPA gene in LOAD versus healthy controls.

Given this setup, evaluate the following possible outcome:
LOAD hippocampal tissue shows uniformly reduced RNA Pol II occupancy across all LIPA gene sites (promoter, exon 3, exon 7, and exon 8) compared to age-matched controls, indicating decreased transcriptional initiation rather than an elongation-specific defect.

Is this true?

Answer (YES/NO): NO